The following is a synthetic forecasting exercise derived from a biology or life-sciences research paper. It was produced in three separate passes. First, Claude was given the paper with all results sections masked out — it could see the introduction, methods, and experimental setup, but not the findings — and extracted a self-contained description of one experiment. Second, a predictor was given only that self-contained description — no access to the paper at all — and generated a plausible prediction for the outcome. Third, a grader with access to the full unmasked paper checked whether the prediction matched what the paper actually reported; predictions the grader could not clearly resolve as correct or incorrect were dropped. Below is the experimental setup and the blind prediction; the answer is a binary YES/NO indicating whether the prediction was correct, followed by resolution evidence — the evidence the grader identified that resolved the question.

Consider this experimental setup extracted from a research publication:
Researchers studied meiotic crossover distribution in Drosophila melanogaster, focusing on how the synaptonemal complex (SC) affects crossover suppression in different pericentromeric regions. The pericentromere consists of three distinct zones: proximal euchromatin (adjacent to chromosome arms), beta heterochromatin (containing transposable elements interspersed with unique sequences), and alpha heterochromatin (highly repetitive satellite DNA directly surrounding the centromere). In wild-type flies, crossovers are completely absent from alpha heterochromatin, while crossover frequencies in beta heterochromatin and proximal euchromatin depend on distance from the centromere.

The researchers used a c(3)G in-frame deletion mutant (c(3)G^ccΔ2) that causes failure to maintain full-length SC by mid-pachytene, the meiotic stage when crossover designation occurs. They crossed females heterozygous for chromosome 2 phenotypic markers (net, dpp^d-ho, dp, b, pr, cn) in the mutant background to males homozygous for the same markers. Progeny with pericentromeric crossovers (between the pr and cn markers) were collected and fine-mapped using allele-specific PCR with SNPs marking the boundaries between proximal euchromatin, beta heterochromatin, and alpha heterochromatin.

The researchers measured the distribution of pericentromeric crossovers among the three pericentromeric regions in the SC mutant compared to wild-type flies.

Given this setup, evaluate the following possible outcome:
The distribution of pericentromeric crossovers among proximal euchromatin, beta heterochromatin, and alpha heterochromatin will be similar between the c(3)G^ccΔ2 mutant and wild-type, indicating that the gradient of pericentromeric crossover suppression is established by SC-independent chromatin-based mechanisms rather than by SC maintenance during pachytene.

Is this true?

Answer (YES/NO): NO